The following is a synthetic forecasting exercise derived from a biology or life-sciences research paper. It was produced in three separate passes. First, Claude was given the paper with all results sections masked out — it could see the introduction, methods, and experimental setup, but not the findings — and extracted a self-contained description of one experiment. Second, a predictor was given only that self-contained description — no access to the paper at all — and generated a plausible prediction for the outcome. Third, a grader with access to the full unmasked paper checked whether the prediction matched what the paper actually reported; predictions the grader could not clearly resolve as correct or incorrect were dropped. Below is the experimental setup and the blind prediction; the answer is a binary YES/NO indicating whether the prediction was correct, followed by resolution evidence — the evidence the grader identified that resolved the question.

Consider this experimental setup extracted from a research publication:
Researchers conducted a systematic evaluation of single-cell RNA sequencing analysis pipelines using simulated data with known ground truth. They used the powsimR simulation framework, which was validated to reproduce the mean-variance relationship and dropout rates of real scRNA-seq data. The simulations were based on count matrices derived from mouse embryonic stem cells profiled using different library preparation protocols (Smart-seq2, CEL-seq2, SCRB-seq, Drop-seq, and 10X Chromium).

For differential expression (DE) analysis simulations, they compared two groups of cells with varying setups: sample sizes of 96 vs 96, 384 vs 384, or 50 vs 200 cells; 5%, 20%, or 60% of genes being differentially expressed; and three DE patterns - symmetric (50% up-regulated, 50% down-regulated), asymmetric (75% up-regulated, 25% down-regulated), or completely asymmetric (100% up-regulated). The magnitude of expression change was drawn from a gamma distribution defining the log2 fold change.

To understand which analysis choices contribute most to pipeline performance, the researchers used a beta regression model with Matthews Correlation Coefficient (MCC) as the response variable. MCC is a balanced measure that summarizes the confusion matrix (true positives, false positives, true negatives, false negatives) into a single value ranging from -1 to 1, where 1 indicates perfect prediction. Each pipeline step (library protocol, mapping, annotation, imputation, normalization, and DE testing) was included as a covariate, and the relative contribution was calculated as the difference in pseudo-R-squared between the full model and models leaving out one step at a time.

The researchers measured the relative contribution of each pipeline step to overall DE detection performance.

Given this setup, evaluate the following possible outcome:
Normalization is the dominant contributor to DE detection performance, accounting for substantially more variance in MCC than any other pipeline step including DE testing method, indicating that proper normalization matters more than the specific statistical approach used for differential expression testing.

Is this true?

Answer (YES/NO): YES